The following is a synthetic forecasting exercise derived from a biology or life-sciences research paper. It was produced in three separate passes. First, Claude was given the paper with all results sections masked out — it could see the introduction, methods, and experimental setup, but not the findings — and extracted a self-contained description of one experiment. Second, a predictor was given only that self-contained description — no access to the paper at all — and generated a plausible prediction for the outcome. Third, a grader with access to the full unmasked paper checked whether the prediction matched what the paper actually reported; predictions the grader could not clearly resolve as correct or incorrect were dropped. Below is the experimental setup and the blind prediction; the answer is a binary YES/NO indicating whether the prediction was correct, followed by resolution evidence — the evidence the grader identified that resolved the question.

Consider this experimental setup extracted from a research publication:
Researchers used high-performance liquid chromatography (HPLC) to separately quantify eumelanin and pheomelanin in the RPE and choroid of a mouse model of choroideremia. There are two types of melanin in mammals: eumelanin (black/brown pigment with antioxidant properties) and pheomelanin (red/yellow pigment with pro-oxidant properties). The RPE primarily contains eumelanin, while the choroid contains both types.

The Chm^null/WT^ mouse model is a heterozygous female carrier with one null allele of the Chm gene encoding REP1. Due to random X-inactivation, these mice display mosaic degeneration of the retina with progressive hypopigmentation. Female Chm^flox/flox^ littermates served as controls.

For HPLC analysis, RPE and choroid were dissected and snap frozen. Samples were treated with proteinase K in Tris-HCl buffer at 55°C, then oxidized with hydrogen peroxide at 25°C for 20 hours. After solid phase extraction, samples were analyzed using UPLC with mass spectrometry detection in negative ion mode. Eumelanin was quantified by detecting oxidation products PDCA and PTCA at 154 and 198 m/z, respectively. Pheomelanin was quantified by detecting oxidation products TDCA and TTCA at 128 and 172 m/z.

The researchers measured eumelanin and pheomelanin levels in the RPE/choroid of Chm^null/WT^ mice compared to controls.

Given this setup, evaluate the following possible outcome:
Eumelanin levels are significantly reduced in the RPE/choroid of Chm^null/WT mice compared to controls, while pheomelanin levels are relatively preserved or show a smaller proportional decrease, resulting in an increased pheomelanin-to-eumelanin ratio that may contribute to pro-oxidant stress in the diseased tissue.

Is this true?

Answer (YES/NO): NO